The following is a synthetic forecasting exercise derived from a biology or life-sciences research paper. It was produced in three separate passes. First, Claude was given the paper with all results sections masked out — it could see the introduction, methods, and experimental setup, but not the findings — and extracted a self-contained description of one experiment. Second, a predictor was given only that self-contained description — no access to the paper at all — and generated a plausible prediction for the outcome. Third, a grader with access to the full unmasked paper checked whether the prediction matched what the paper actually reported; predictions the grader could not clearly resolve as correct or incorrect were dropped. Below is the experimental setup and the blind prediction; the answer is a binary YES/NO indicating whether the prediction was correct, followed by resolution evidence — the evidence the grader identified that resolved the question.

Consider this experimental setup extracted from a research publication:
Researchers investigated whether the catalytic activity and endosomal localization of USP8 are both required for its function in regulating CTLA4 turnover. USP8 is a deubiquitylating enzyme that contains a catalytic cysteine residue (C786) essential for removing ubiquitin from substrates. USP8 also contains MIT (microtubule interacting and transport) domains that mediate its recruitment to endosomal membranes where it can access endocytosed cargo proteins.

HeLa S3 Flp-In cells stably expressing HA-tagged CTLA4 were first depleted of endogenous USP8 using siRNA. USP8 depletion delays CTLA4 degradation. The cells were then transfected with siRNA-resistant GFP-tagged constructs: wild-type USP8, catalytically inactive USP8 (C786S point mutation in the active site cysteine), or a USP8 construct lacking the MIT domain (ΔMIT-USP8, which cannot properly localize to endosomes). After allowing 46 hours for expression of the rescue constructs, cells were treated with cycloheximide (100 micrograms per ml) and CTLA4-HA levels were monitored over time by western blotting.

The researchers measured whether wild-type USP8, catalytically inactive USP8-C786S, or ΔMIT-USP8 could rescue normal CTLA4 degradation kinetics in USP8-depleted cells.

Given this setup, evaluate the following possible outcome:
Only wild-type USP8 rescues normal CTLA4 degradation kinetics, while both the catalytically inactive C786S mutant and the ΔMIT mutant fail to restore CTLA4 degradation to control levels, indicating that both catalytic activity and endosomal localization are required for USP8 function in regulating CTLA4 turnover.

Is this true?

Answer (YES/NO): YES